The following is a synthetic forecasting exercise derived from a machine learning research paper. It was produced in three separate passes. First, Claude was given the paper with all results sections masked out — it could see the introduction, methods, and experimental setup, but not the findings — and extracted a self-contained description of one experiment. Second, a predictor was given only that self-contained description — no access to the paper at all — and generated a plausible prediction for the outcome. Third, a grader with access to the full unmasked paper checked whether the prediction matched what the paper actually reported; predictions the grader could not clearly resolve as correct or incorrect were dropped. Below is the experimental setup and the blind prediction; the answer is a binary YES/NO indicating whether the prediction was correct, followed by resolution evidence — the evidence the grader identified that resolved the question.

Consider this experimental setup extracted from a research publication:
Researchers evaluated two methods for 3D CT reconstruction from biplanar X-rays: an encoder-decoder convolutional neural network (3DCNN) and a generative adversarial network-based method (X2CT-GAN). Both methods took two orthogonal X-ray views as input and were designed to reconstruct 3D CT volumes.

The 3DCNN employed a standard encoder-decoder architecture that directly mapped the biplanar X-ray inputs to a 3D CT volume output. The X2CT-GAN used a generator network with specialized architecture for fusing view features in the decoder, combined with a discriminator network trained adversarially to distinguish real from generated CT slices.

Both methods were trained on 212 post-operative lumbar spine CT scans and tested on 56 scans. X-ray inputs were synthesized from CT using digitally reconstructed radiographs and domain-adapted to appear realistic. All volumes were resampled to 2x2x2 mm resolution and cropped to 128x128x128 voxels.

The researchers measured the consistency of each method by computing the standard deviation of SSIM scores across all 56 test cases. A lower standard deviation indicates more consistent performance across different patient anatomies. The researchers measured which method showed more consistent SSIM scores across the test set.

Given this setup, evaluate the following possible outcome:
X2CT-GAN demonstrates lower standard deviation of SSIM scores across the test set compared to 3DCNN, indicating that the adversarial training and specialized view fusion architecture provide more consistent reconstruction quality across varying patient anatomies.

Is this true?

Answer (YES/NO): NO